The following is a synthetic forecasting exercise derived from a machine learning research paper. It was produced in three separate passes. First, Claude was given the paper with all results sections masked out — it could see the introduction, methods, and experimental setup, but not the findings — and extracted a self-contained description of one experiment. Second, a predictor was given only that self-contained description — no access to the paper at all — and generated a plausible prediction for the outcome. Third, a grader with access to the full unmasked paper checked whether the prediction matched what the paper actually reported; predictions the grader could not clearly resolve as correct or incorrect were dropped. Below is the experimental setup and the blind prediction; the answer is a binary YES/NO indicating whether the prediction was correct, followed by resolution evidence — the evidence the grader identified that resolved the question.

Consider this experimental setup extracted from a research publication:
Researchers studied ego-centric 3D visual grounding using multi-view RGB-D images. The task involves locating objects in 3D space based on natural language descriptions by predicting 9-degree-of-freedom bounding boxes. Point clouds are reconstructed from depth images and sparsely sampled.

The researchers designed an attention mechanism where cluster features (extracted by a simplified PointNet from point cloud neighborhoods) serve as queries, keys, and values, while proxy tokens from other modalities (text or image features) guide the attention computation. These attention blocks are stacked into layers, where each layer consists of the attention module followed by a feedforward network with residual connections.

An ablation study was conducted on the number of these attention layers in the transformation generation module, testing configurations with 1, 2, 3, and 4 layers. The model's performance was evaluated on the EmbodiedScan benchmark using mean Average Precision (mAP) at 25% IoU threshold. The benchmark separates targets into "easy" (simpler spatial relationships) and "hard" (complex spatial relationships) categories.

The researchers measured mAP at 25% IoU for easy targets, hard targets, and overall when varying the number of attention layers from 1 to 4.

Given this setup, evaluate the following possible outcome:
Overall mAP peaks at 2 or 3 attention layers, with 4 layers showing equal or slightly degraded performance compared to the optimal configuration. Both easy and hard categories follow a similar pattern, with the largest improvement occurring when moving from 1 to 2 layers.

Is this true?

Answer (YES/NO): NO